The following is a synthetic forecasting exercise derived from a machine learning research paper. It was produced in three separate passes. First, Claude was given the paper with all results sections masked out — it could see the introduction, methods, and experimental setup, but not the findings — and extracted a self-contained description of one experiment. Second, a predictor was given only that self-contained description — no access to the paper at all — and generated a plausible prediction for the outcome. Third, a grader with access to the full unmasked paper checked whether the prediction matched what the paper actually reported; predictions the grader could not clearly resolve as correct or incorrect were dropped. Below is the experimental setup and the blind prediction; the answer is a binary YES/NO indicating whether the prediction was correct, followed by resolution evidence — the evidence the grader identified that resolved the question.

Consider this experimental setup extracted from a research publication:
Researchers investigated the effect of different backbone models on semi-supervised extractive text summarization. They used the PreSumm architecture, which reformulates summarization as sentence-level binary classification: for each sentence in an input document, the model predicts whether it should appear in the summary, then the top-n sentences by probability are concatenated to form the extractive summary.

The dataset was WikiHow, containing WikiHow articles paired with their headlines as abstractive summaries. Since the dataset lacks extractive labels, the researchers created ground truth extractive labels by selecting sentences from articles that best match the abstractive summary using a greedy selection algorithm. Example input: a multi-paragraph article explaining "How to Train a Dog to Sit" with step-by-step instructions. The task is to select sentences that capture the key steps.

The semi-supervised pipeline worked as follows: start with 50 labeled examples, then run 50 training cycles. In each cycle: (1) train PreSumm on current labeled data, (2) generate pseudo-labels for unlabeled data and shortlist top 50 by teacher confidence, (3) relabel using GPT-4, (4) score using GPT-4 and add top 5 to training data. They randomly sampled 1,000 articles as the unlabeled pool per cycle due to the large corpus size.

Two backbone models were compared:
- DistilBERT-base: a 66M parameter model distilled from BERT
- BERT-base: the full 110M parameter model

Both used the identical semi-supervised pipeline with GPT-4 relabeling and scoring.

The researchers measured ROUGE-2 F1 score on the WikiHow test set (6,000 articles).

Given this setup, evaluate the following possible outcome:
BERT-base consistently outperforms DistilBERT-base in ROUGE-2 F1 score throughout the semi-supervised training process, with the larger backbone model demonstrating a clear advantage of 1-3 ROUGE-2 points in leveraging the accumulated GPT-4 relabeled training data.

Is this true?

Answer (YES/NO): YES